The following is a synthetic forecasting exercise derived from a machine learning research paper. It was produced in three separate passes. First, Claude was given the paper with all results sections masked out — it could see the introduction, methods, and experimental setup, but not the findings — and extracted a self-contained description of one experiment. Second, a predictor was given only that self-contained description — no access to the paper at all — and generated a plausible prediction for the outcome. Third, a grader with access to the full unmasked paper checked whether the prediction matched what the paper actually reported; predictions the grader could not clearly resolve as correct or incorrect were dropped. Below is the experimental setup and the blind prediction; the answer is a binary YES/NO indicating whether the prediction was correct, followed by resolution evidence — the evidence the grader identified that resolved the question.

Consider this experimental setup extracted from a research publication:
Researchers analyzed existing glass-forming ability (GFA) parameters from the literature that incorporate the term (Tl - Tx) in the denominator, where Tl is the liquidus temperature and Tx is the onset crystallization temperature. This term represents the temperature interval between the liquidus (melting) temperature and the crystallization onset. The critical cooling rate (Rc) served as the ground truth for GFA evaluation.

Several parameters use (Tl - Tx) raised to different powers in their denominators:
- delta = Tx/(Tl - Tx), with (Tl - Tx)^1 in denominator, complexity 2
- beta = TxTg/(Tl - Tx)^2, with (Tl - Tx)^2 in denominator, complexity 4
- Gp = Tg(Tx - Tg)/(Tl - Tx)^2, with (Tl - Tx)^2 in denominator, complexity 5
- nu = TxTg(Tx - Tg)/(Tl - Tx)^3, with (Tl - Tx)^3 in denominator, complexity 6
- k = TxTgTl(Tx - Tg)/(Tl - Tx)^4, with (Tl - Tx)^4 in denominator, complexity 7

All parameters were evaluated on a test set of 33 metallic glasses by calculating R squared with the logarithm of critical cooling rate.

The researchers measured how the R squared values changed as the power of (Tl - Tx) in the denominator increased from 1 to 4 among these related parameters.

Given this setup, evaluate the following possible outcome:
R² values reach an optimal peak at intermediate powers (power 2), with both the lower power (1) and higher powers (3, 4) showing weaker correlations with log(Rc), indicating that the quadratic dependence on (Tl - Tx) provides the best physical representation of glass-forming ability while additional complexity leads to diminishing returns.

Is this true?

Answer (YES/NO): NO